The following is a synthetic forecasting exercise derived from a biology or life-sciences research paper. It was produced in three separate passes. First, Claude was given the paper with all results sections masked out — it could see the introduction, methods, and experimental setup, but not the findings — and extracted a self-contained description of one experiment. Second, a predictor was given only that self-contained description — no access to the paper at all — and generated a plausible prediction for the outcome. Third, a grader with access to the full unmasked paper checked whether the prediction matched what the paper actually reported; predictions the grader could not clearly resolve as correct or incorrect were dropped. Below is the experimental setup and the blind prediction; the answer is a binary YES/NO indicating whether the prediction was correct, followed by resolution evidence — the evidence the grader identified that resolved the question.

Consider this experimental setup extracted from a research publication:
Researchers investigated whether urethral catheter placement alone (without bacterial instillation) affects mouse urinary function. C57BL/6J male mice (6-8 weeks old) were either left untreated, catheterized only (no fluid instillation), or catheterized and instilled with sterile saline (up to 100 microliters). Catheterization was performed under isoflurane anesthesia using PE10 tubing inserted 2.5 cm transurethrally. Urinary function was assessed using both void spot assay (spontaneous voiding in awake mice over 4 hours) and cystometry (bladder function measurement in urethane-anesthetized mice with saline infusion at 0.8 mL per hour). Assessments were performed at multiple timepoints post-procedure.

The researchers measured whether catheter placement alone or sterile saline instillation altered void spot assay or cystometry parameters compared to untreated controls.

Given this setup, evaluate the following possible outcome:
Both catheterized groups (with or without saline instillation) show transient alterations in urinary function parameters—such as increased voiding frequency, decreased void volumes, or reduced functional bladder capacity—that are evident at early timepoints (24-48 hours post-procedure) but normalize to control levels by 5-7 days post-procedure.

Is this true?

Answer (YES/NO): NO